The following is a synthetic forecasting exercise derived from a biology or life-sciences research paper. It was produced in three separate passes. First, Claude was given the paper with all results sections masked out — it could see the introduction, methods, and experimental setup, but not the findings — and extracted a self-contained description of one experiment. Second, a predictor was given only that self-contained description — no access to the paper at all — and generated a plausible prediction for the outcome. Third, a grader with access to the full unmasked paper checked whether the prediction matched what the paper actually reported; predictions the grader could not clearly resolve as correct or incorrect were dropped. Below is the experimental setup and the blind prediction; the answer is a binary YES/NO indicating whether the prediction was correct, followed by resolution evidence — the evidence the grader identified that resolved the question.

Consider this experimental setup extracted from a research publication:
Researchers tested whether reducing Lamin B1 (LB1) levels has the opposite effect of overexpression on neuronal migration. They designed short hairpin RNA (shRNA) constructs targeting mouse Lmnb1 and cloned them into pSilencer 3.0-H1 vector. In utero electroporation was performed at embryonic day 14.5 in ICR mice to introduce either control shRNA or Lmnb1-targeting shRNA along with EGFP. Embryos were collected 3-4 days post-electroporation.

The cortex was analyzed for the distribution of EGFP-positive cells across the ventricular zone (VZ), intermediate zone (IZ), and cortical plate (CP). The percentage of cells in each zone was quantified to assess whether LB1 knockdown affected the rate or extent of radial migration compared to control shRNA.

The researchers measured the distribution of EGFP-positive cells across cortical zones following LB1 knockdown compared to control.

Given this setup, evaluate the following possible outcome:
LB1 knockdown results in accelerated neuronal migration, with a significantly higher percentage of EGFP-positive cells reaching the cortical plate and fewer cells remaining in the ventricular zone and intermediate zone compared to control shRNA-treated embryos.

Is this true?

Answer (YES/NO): YES